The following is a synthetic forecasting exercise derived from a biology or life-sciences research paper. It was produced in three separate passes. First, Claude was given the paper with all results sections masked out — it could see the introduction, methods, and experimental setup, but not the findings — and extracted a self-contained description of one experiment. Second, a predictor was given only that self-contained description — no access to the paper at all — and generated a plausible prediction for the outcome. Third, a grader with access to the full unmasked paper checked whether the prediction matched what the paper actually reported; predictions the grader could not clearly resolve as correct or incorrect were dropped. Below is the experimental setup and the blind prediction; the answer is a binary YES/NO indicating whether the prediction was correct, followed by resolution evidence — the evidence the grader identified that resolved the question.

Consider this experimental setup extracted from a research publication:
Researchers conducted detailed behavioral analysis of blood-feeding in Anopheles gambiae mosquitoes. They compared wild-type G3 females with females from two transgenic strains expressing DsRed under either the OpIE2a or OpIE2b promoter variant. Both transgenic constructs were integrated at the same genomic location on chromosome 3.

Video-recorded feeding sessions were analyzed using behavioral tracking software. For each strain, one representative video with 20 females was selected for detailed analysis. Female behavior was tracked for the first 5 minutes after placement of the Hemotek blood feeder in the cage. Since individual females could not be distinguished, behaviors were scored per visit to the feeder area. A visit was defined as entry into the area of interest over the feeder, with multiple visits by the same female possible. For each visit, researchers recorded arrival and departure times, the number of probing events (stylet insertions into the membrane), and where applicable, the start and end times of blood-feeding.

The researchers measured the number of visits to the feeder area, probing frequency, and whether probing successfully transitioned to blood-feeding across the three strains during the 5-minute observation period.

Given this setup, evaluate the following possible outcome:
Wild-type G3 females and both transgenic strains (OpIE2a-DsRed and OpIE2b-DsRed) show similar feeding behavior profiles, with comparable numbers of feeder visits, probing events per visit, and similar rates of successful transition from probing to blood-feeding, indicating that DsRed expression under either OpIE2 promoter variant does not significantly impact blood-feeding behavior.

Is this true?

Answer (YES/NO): NO